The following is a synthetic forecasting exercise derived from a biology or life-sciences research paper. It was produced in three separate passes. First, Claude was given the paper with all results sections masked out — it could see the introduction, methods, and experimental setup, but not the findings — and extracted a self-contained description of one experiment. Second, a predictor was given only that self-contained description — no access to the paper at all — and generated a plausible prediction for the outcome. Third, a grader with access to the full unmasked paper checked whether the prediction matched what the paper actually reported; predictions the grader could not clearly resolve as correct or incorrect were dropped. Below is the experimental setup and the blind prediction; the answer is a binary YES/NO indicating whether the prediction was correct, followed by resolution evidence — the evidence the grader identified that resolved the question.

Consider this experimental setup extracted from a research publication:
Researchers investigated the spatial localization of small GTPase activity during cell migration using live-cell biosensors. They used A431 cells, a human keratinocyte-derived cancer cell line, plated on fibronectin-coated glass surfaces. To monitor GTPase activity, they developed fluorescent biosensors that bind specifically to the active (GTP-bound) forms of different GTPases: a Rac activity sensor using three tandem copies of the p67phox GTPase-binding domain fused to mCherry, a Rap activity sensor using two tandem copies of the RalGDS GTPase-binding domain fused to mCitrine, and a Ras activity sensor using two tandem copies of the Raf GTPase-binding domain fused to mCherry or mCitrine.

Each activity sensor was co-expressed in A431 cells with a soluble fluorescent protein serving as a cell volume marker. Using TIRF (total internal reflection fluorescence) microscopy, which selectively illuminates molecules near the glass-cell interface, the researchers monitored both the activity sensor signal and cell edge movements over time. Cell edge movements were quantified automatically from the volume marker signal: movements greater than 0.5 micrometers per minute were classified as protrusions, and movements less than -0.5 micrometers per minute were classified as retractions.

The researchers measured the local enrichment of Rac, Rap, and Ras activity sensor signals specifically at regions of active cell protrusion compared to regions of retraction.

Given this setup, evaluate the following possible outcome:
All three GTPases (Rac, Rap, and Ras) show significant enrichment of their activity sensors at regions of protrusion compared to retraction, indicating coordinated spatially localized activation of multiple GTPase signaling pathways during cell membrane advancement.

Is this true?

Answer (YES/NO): NO